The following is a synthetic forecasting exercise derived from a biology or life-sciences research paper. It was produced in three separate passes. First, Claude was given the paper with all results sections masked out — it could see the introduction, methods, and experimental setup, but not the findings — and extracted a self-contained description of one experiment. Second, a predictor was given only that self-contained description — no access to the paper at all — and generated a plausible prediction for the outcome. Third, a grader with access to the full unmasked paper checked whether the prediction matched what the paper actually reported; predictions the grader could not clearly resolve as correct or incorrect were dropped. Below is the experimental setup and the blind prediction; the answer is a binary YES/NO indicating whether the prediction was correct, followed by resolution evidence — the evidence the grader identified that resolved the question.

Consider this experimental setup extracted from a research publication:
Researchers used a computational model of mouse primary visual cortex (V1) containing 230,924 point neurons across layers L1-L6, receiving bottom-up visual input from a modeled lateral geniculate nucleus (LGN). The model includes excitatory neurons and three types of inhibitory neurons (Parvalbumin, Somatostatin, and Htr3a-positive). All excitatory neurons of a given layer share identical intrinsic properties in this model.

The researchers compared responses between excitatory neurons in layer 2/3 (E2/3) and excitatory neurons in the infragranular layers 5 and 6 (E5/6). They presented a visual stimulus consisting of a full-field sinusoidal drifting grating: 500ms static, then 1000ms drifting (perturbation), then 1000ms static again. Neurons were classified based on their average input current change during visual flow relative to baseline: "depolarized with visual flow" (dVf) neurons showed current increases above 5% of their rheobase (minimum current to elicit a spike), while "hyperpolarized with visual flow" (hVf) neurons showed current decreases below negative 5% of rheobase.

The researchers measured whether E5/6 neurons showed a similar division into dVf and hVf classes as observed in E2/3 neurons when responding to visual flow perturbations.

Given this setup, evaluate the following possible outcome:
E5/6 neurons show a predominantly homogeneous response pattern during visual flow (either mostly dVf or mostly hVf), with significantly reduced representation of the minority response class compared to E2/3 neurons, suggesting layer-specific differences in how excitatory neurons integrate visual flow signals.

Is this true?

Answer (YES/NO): YES